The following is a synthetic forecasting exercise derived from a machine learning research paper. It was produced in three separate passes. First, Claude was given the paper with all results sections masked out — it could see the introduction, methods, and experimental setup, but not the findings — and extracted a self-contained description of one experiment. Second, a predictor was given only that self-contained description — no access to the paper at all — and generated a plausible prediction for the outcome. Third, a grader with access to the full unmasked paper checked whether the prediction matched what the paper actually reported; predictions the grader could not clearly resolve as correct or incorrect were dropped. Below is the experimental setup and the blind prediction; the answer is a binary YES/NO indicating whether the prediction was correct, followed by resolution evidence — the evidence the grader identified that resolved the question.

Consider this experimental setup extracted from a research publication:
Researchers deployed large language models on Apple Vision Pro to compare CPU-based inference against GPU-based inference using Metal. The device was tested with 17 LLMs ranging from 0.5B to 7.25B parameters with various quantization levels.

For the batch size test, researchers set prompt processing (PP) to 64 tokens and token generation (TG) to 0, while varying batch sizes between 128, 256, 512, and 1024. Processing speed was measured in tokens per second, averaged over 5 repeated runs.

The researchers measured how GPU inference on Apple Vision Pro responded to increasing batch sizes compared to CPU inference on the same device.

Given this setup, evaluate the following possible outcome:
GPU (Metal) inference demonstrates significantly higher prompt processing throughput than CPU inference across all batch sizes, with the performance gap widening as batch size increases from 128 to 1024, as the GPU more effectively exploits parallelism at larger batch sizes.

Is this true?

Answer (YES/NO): YES